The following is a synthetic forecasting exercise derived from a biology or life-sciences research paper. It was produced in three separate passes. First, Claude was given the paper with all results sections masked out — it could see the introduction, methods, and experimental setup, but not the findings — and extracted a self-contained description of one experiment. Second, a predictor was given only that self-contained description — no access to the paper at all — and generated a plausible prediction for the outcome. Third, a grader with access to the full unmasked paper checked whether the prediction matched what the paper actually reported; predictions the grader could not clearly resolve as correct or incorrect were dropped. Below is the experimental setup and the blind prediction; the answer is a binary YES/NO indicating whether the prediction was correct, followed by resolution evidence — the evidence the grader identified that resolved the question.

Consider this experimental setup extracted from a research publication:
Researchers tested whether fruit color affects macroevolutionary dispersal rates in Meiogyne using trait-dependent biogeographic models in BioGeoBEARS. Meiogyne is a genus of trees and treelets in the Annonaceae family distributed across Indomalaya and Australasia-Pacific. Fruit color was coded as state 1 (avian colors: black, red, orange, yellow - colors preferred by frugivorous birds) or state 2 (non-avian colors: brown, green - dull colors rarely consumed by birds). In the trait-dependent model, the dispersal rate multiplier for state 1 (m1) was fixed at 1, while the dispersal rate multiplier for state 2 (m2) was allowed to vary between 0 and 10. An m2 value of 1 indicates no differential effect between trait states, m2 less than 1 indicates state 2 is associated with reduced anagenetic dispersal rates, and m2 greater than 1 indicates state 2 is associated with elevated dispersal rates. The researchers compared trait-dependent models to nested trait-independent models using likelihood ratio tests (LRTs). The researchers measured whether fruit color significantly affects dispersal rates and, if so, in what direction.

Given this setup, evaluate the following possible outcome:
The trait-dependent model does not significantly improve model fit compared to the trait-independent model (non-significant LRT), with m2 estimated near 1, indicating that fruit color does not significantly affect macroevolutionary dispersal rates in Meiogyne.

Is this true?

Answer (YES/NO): NO